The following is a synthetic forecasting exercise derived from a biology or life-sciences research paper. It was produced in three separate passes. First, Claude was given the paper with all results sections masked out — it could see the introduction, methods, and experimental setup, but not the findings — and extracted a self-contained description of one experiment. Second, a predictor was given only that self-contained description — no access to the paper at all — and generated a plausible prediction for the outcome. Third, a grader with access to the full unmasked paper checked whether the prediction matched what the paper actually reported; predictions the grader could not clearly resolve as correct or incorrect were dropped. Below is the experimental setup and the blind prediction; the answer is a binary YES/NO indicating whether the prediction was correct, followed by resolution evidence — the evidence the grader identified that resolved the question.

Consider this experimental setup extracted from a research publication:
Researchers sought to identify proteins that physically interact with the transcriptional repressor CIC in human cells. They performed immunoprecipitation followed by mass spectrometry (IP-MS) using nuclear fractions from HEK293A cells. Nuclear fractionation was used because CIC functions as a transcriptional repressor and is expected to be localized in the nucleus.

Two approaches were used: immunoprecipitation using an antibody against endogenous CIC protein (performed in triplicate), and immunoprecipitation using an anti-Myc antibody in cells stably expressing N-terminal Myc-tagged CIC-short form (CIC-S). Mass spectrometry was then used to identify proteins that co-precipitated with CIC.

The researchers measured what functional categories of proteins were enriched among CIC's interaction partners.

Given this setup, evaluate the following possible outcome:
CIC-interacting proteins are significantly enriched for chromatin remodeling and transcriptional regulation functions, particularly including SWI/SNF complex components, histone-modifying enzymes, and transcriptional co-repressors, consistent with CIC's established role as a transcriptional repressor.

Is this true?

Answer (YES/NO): YES